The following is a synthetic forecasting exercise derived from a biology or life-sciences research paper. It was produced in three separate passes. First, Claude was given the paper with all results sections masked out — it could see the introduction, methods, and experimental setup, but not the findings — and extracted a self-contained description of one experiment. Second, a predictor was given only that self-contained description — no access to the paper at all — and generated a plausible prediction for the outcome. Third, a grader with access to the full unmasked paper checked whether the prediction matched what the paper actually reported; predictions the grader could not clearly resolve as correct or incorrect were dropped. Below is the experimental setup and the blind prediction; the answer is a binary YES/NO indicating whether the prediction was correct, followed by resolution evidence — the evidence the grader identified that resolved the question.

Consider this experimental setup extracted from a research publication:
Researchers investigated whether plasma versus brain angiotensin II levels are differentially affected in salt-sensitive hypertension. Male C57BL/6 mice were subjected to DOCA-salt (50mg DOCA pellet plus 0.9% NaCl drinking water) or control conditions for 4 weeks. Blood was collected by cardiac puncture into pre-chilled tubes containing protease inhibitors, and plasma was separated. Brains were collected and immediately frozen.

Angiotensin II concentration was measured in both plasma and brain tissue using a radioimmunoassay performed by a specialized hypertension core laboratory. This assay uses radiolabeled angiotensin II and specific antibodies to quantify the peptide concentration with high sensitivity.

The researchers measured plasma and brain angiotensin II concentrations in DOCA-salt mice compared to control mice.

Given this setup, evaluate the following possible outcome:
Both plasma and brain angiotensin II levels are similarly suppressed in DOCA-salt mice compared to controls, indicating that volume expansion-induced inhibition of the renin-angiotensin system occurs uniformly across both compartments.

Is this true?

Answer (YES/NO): NO